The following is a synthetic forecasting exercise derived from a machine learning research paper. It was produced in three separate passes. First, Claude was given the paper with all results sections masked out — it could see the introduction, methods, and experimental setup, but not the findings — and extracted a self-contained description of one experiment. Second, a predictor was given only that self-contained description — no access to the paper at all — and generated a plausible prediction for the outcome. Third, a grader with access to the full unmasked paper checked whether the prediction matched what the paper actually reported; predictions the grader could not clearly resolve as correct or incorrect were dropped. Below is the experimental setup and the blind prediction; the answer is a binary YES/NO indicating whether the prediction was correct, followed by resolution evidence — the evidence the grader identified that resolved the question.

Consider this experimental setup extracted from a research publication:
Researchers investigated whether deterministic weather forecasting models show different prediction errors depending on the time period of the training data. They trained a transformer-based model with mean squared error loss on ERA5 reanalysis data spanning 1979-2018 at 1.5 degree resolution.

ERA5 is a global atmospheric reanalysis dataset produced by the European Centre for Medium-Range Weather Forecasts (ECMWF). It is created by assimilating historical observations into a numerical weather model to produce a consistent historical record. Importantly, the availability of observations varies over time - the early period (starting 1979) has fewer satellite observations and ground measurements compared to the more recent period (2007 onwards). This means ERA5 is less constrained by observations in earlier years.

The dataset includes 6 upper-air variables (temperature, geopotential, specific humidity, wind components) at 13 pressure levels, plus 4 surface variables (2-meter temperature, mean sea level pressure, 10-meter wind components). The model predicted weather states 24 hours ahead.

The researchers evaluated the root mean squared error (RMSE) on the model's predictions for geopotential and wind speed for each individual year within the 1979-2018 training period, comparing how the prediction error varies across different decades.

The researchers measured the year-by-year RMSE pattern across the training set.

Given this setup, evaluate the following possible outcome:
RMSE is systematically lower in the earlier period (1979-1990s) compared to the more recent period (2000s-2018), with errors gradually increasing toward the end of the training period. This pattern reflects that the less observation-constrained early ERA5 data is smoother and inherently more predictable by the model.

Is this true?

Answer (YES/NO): NO